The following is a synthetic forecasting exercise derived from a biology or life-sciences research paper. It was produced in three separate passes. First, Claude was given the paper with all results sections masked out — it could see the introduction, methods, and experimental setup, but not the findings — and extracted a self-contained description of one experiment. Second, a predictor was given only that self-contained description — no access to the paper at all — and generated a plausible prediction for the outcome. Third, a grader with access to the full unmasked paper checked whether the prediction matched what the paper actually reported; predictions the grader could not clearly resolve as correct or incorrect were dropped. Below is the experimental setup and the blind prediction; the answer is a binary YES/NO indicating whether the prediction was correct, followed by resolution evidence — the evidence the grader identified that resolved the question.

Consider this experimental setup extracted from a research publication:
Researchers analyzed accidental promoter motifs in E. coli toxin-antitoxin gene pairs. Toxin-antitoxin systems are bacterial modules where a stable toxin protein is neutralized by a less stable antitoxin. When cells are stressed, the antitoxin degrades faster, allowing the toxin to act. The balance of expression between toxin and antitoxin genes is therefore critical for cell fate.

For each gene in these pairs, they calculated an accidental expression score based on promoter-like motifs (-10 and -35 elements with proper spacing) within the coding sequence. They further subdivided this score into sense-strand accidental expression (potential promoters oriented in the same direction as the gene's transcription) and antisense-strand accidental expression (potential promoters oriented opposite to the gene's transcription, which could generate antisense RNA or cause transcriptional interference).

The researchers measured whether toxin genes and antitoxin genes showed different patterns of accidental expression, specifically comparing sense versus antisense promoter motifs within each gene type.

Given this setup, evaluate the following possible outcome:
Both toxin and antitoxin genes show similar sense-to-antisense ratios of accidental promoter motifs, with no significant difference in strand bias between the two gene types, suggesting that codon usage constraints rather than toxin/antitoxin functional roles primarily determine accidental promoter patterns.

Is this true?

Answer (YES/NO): NO